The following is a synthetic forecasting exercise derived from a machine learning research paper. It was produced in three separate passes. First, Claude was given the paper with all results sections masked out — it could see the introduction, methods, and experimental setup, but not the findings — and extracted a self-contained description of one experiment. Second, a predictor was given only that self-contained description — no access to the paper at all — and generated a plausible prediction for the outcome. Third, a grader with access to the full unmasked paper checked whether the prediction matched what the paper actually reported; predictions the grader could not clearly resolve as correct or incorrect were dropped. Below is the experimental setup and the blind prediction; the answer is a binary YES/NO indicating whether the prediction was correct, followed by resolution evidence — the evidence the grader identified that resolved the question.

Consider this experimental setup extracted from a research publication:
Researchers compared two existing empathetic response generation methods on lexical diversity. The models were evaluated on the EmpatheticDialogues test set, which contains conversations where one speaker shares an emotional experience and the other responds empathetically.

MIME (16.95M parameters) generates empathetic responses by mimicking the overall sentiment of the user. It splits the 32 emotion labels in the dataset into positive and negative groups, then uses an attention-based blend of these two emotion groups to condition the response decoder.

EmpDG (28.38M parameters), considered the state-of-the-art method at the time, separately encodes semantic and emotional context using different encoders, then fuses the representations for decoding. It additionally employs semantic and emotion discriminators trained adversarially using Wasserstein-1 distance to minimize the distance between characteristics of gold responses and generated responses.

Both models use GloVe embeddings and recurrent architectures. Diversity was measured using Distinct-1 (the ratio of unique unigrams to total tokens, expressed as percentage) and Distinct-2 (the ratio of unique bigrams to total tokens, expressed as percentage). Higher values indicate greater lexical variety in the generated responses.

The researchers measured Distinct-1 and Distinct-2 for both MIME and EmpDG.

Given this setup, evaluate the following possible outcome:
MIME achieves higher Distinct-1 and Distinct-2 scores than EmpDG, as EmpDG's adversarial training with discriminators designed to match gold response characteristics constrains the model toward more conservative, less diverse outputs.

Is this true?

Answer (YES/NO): NO